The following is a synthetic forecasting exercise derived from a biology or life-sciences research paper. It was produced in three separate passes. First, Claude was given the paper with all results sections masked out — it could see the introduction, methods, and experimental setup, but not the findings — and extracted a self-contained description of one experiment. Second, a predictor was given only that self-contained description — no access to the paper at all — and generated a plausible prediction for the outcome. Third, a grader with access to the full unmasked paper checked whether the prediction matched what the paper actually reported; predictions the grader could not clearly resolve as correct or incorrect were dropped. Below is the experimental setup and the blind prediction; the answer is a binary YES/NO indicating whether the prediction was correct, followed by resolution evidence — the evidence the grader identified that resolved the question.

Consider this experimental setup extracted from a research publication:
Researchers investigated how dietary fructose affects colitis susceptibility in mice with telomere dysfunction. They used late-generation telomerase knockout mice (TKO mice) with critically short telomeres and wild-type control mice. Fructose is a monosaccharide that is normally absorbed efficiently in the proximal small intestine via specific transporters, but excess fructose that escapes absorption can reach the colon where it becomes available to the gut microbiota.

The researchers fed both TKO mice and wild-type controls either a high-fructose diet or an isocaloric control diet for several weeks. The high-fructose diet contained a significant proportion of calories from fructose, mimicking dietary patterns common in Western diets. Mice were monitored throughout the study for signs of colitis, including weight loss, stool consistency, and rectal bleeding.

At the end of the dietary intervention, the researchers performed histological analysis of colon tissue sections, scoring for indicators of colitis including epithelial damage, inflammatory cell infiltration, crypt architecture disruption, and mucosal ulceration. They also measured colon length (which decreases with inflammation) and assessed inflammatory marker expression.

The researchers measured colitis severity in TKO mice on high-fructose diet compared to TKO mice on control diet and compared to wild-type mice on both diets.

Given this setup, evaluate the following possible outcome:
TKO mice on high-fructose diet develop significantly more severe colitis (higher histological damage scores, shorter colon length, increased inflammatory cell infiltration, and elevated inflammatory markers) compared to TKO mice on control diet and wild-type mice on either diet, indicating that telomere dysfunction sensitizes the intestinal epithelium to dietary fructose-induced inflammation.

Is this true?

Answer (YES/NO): YES